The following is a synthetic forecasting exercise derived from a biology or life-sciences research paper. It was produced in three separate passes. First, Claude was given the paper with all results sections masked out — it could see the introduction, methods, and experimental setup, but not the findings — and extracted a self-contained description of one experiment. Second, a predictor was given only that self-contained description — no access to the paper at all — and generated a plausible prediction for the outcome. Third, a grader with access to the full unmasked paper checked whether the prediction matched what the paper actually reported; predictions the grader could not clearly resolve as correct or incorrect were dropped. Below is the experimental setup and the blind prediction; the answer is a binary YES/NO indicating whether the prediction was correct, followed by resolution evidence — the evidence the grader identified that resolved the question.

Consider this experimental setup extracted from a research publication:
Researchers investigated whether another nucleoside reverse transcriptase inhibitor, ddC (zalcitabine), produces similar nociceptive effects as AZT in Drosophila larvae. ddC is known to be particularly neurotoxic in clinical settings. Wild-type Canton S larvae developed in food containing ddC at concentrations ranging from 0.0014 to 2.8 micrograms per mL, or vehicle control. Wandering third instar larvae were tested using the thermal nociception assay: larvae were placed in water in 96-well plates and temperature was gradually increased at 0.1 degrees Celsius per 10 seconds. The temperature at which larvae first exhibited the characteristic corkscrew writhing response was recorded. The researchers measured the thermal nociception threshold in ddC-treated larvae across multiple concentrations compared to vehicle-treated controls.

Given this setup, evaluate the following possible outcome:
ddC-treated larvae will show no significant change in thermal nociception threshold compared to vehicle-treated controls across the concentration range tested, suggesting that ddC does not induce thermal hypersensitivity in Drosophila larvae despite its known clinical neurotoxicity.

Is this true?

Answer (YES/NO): NO